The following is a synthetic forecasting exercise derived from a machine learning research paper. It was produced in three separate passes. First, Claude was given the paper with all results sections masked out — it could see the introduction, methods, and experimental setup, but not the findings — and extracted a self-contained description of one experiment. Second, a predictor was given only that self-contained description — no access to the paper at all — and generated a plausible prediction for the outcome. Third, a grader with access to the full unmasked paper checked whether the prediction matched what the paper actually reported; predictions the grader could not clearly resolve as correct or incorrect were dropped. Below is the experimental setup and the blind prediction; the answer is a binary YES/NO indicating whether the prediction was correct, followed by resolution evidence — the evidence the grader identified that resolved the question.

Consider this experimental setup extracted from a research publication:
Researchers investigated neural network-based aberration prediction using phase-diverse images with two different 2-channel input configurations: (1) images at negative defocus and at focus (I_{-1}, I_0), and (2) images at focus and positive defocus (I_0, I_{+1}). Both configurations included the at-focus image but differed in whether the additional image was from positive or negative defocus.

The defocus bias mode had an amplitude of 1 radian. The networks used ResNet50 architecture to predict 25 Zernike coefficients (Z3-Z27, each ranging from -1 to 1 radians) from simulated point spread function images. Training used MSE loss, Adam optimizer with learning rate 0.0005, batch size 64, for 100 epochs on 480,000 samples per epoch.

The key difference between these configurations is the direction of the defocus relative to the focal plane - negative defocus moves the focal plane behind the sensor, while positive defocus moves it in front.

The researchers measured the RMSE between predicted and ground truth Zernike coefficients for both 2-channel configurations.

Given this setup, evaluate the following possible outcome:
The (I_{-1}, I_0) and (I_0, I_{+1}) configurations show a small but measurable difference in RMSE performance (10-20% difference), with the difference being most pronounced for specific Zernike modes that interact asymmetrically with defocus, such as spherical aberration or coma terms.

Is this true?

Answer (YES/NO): NO